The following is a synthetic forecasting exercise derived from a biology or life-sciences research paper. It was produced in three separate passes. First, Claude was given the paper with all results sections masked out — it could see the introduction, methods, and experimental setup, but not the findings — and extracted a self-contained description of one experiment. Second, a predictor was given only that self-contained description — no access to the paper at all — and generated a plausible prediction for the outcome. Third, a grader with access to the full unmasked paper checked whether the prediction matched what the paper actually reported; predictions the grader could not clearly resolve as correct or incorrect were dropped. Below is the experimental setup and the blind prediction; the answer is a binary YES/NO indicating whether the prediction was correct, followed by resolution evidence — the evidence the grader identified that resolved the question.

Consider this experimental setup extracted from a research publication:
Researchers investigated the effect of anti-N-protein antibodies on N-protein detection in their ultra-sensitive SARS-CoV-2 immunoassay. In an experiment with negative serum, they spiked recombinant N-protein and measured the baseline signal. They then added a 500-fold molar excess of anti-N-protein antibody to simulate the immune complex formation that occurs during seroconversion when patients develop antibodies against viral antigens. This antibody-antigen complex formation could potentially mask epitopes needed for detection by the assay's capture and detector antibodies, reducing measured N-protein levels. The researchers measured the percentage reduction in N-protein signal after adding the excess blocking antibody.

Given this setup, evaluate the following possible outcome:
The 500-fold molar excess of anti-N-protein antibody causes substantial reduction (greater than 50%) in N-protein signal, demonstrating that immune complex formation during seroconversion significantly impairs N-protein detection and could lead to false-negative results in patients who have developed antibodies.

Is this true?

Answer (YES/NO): NO